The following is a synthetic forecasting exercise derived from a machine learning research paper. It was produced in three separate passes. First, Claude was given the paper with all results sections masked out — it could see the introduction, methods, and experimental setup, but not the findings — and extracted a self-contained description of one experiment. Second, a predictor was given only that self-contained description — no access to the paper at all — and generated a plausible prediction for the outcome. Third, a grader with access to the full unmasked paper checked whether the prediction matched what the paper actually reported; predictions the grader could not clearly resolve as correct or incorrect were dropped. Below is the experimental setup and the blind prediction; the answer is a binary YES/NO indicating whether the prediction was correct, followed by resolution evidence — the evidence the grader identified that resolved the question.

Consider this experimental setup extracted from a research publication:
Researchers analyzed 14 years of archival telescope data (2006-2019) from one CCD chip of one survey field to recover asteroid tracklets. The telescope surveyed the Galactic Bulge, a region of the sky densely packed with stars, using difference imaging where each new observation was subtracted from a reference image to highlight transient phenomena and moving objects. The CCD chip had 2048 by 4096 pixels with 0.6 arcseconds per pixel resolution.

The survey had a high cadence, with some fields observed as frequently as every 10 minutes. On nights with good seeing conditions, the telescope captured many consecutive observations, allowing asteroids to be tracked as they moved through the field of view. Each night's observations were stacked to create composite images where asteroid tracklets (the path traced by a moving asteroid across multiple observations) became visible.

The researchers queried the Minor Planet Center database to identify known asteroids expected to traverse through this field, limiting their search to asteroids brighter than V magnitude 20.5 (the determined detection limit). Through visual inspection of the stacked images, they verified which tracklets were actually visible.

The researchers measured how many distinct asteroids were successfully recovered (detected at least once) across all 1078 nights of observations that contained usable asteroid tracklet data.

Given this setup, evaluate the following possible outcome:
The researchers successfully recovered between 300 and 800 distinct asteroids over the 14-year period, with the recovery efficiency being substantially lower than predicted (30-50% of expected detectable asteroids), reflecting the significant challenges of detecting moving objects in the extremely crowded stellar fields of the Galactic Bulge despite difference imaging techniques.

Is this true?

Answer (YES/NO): NO